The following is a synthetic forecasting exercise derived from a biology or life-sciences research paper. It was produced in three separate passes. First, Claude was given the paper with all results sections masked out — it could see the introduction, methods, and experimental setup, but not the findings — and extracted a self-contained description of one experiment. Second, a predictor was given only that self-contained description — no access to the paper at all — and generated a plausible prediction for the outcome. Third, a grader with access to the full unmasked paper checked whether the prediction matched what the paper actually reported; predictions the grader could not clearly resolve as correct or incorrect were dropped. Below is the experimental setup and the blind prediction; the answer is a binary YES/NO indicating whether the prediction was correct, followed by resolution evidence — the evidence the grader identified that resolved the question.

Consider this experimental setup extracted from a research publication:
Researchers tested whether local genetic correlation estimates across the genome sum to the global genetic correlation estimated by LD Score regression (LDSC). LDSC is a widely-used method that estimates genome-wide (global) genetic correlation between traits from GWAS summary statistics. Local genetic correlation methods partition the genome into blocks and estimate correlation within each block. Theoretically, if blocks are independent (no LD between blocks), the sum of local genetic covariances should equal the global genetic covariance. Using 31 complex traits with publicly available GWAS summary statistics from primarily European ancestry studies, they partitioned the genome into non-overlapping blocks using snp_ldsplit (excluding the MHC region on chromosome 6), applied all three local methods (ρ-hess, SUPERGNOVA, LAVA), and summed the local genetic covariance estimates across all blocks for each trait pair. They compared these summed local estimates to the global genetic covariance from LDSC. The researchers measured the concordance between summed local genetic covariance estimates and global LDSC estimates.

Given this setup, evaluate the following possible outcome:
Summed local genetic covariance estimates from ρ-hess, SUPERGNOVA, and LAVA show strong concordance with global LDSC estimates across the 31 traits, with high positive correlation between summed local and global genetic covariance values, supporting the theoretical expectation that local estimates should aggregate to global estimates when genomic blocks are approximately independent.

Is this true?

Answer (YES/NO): NO